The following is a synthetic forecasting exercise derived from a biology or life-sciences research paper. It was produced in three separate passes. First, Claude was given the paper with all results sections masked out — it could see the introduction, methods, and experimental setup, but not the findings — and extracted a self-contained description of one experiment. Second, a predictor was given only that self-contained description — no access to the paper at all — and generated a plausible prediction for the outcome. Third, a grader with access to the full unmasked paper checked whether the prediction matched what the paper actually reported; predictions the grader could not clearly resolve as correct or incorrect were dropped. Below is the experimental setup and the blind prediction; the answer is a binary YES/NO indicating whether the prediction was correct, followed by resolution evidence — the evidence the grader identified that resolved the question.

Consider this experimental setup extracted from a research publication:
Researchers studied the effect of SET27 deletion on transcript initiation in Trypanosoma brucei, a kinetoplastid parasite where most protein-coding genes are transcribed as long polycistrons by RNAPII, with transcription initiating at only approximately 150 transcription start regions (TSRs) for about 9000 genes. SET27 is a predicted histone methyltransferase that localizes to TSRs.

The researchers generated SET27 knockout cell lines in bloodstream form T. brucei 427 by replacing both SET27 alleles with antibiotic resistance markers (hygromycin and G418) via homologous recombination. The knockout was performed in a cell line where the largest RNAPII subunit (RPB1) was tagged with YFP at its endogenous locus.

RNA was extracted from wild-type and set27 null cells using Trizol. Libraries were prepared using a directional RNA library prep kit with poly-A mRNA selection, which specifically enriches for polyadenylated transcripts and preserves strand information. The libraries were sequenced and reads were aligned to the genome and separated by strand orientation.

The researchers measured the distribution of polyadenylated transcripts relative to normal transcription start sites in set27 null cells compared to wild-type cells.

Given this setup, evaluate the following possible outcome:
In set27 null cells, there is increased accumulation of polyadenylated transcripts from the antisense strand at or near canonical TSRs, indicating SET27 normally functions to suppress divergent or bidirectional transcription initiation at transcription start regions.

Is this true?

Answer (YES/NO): YES